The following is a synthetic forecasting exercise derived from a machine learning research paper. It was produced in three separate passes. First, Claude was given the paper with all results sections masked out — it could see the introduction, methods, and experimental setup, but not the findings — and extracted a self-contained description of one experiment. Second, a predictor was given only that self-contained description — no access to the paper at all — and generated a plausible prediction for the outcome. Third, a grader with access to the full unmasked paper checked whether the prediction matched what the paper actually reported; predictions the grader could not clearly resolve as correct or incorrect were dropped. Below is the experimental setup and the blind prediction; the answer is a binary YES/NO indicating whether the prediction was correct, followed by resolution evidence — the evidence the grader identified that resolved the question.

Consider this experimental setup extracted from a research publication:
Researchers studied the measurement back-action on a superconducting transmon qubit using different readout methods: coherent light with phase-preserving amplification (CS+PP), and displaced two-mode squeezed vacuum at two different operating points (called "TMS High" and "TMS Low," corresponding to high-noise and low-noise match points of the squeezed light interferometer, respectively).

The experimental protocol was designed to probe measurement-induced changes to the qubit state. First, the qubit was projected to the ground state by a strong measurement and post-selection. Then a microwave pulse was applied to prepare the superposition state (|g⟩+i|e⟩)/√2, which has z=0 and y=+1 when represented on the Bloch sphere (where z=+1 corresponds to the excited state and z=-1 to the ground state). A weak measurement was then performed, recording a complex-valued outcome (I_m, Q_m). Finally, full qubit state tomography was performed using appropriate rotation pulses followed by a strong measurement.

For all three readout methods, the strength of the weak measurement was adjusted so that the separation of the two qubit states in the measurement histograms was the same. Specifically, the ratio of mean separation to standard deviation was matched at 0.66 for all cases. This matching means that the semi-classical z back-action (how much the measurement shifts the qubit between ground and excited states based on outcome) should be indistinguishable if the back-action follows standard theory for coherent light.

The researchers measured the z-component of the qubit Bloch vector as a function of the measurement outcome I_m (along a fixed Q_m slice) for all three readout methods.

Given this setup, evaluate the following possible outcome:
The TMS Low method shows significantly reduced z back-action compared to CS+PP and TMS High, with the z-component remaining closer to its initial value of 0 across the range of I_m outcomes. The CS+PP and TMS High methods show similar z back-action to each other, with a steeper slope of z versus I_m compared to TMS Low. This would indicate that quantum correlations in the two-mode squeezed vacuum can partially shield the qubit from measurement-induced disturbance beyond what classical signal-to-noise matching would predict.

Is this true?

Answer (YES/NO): NO